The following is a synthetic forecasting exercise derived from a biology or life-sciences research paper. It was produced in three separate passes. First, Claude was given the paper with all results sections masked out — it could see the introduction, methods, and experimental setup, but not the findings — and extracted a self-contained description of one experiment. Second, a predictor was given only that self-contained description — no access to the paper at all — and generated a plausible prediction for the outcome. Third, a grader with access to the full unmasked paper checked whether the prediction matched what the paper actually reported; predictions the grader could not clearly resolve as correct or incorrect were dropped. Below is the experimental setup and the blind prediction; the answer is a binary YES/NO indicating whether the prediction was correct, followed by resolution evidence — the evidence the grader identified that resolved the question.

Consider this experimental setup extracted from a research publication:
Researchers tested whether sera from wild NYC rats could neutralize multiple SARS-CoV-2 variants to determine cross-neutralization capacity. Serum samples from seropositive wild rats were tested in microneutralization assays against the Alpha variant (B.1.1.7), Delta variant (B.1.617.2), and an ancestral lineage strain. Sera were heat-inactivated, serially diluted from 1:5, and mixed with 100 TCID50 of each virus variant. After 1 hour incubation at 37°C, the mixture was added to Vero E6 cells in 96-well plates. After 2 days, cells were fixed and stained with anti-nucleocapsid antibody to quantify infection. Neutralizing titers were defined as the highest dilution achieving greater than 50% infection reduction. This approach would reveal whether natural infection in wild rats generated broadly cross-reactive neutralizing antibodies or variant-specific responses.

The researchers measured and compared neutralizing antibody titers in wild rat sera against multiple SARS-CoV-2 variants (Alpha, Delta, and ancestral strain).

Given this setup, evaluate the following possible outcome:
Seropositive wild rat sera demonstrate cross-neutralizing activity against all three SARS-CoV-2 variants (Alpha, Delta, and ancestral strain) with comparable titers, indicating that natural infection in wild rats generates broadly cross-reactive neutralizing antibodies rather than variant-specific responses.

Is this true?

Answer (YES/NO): NO